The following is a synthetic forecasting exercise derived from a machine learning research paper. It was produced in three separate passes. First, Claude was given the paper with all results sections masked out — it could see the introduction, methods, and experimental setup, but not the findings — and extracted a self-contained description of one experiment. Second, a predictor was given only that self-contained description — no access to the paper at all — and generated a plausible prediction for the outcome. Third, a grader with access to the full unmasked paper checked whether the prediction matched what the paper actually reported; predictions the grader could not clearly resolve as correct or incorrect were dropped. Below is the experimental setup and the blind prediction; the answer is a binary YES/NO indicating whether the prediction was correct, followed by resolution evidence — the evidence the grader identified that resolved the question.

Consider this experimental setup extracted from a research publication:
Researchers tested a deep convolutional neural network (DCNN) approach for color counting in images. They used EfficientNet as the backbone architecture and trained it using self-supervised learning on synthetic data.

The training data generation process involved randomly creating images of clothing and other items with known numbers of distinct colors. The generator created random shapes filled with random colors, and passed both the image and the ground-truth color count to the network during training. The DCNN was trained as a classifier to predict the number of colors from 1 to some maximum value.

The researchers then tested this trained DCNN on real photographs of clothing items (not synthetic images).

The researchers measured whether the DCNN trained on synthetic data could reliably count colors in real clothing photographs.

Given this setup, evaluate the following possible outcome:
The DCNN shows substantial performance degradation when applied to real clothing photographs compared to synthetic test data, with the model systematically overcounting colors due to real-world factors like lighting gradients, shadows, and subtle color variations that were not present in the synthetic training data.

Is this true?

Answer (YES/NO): NO